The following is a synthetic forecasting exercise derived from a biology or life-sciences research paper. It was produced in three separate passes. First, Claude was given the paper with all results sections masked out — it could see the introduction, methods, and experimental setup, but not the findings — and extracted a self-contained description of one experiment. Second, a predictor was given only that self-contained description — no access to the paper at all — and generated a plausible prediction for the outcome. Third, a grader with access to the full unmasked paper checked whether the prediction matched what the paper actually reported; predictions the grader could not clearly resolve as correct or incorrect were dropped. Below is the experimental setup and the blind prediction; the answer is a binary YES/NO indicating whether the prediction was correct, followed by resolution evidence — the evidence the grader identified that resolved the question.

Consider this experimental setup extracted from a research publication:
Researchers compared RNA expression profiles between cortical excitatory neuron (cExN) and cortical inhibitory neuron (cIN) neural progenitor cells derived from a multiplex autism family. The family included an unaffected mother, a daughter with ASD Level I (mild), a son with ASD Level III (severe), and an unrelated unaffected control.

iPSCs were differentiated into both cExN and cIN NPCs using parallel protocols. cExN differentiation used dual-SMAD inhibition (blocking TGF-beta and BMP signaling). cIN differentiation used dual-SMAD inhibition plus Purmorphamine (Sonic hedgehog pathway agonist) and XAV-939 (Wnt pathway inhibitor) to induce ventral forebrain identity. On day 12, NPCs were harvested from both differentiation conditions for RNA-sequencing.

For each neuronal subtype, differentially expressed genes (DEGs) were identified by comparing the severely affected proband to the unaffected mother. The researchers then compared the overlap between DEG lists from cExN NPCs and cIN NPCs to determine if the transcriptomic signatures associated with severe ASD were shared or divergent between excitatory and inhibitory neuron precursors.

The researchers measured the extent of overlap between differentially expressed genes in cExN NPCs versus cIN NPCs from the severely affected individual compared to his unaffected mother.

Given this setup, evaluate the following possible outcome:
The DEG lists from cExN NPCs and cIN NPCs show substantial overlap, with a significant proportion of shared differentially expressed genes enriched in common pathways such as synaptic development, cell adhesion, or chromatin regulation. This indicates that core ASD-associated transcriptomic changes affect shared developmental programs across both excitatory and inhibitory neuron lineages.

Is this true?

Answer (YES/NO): NO